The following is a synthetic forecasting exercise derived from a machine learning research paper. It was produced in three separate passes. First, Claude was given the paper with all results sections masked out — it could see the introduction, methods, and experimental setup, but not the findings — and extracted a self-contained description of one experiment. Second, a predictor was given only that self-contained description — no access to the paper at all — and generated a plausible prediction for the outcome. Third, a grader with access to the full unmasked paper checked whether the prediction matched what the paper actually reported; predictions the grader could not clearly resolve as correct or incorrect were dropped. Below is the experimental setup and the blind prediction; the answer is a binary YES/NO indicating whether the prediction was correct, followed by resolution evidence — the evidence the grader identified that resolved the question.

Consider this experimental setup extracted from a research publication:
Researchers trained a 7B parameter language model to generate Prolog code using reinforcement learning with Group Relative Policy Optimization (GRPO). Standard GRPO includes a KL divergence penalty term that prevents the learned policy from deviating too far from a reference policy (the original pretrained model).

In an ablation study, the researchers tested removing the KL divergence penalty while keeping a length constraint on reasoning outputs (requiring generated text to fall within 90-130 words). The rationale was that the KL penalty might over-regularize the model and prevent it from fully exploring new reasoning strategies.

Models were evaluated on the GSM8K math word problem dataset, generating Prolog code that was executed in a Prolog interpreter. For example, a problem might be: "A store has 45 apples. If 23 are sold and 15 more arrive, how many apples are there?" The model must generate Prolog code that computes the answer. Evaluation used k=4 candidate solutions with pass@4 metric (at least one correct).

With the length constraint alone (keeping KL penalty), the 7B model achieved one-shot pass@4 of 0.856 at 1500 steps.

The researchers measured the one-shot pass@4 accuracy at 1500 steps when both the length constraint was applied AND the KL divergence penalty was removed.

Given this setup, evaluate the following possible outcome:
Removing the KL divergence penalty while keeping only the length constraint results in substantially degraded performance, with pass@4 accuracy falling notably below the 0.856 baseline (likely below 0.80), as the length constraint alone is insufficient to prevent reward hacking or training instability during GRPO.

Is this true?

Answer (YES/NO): NO